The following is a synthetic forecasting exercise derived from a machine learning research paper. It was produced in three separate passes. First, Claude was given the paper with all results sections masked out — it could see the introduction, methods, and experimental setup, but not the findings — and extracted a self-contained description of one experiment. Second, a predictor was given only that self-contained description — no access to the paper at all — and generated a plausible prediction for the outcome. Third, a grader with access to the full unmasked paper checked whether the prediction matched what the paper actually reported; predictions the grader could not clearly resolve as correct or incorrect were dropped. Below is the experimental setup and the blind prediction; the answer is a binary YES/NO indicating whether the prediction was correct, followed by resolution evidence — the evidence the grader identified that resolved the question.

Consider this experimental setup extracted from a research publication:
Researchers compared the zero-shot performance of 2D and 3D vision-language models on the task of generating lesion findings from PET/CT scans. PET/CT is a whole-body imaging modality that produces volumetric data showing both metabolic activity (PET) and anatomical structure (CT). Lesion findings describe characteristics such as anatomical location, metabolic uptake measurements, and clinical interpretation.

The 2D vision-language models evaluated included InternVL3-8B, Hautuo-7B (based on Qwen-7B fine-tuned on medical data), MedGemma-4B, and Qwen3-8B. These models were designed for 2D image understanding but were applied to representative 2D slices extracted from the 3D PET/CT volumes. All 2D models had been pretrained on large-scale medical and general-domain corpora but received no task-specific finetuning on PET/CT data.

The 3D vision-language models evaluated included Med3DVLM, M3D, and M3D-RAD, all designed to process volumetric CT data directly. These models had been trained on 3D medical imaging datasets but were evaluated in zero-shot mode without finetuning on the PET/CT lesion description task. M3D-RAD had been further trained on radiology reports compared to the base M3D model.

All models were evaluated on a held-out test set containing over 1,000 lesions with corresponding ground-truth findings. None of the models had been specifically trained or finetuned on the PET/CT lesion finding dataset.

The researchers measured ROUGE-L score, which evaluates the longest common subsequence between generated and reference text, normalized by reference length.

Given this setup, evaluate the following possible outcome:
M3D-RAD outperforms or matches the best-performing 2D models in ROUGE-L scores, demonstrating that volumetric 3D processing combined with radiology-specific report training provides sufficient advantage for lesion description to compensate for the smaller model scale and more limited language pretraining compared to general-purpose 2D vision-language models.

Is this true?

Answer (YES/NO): NO